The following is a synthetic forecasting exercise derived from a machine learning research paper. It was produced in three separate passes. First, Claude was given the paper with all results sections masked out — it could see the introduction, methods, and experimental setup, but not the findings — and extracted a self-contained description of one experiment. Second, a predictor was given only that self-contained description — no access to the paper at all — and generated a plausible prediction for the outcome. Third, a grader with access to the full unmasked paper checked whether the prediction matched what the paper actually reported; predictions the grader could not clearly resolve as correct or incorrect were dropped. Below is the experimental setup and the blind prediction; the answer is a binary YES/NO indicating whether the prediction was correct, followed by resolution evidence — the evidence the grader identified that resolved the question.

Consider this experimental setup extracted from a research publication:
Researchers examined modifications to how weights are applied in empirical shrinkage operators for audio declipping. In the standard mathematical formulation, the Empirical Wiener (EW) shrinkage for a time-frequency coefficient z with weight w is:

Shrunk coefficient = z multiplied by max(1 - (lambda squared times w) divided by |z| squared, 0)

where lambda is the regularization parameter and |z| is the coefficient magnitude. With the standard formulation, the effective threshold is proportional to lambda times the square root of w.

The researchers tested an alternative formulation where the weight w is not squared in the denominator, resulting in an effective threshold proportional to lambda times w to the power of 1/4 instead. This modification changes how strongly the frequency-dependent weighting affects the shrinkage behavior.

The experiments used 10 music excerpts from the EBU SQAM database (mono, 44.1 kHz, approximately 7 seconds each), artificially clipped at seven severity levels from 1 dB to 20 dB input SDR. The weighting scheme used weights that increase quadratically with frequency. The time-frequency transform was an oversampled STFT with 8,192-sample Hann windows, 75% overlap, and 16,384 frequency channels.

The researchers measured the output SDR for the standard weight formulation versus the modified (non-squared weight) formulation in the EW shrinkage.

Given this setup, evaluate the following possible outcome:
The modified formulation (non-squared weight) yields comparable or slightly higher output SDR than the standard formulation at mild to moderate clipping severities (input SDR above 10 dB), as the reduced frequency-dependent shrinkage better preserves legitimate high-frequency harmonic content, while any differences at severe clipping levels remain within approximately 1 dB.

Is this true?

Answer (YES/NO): NO